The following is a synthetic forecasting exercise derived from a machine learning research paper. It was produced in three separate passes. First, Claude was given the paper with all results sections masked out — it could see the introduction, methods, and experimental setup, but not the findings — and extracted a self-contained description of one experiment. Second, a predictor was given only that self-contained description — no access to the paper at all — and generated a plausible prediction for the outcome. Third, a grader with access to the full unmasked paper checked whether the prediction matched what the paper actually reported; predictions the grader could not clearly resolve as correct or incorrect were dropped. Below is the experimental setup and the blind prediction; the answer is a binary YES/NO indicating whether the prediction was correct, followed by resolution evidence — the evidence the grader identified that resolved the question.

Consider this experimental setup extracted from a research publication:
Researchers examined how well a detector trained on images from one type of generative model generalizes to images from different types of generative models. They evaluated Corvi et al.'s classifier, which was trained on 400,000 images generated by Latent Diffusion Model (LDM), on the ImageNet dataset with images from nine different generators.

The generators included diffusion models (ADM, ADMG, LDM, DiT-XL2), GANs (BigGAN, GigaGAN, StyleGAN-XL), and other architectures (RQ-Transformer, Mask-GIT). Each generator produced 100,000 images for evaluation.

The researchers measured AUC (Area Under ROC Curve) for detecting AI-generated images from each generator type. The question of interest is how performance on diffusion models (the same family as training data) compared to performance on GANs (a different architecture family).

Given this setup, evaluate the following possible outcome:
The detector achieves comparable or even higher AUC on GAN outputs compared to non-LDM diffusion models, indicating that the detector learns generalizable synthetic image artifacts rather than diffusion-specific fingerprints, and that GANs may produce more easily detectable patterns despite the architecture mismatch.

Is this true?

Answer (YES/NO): NO